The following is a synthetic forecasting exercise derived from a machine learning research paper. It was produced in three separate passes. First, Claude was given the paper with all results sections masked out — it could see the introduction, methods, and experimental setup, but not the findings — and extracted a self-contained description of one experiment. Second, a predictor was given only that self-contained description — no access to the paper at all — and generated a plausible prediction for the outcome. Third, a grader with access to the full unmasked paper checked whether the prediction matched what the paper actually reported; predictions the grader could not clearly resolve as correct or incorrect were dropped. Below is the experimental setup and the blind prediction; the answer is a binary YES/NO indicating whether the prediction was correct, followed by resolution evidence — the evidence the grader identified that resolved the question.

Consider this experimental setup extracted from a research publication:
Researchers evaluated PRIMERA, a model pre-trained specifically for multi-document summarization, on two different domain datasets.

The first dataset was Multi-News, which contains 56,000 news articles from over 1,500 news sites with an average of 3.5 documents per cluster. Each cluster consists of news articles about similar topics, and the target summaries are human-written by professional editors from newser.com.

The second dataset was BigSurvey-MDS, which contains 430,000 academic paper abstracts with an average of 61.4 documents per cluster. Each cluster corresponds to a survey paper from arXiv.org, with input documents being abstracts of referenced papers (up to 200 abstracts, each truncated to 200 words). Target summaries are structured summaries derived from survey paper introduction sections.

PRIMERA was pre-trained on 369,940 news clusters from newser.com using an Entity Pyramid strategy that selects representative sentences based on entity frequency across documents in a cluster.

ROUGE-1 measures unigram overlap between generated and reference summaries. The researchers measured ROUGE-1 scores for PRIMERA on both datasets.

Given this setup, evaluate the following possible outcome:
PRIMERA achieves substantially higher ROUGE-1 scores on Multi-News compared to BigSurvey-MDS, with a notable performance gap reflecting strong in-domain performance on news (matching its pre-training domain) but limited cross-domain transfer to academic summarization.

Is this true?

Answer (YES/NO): YES